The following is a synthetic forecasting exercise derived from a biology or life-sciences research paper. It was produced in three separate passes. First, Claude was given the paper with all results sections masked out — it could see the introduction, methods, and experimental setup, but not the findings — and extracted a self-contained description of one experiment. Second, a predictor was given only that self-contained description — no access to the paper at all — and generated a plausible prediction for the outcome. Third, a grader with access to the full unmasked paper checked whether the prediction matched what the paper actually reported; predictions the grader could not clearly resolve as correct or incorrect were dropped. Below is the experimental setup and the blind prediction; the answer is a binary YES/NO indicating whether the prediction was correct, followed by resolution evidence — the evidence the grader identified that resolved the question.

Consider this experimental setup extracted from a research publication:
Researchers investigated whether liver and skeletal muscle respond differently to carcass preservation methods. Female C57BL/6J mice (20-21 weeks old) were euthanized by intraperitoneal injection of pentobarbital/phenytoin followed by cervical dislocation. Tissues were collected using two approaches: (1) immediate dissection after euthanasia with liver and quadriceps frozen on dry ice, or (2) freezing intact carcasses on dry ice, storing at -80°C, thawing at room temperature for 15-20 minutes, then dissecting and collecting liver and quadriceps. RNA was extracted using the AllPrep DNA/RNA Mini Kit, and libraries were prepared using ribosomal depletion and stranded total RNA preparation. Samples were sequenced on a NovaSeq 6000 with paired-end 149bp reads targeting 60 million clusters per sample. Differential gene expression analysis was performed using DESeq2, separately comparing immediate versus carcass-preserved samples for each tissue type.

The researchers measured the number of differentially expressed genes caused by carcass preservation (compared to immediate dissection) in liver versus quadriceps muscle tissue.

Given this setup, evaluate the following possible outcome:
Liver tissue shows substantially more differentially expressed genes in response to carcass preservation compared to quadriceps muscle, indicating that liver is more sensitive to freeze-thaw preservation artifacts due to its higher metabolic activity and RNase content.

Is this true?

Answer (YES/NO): YES